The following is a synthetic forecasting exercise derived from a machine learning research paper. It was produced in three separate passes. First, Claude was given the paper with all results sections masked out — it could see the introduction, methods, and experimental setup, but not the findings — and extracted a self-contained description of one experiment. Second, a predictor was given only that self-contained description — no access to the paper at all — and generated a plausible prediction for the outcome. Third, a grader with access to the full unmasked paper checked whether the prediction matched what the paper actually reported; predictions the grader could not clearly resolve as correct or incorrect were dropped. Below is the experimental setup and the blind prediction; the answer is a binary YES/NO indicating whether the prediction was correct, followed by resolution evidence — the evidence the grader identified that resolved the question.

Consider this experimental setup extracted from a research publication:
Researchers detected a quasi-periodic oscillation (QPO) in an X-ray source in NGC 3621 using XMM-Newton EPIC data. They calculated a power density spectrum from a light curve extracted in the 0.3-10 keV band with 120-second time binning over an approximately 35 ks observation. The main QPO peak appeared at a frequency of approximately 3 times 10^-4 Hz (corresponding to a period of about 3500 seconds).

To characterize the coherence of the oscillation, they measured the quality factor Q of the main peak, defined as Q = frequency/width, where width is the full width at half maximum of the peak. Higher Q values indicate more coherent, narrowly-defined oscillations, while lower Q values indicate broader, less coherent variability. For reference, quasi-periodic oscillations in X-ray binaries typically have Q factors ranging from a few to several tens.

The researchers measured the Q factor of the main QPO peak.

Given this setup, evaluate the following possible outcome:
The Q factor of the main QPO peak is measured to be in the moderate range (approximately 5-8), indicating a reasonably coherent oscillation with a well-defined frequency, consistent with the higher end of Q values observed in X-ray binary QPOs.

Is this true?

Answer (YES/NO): NO